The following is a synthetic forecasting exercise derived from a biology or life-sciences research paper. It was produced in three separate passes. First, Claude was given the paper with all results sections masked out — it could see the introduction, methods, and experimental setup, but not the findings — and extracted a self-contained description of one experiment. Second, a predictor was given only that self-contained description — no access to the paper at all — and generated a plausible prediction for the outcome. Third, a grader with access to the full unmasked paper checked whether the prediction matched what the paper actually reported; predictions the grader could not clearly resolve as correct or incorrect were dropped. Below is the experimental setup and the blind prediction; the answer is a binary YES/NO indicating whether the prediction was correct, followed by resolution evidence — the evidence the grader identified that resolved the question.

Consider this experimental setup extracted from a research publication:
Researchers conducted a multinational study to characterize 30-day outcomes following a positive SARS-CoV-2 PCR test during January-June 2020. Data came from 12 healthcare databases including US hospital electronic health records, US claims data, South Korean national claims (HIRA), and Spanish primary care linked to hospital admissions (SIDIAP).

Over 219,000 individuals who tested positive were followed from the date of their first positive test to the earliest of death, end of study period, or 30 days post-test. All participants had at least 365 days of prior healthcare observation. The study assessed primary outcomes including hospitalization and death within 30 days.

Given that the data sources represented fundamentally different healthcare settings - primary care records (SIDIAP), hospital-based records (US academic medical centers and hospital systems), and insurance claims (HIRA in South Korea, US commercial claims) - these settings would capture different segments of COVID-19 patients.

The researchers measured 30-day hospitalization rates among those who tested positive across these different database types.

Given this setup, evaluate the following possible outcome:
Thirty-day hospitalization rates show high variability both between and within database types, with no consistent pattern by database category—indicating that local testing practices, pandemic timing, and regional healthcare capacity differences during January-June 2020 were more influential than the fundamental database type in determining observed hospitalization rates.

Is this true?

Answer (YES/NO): YES